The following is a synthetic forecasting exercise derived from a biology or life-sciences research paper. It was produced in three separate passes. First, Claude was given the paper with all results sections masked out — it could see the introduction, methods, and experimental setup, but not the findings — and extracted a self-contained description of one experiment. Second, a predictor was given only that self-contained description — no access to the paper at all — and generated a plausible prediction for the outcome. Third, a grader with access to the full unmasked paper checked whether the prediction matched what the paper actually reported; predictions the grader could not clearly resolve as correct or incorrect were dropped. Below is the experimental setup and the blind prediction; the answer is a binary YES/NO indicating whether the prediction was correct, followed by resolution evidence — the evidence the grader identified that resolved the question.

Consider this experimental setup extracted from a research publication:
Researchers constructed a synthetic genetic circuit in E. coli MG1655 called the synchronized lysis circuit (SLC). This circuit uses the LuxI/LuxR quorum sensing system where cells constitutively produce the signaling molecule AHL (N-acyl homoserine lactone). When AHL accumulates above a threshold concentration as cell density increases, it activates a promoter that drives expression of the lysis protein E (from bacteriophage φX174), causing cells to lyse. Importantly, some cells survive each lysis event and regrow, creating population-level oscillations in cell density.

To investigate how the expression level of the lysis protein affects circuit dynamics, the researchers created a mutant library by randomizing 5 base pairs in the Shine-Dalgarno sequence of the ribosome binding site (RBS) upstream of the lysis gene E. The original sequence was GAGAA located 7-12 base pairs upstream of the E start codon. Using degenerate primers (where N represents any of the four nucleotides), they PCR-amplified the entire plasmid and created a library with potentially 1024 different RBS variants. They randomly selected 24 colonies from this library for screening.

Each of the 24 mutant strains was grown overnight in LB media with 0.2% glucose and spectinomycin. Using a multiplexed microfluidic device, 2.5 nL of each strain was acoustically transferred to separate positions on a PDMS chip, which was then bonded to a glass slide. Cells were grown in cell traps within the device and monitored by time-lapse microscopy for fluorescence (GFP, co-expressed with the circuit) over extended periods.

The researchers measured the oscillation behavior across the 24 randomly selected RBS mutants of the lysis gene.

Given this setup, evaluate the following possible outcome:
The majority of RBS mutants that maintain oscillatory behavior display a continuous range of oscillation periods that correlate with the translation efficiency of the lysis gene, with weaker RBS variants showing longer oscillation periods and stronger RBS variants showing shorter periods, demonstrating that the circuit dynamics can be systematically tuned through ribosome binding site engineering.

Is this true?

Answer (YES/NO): YES